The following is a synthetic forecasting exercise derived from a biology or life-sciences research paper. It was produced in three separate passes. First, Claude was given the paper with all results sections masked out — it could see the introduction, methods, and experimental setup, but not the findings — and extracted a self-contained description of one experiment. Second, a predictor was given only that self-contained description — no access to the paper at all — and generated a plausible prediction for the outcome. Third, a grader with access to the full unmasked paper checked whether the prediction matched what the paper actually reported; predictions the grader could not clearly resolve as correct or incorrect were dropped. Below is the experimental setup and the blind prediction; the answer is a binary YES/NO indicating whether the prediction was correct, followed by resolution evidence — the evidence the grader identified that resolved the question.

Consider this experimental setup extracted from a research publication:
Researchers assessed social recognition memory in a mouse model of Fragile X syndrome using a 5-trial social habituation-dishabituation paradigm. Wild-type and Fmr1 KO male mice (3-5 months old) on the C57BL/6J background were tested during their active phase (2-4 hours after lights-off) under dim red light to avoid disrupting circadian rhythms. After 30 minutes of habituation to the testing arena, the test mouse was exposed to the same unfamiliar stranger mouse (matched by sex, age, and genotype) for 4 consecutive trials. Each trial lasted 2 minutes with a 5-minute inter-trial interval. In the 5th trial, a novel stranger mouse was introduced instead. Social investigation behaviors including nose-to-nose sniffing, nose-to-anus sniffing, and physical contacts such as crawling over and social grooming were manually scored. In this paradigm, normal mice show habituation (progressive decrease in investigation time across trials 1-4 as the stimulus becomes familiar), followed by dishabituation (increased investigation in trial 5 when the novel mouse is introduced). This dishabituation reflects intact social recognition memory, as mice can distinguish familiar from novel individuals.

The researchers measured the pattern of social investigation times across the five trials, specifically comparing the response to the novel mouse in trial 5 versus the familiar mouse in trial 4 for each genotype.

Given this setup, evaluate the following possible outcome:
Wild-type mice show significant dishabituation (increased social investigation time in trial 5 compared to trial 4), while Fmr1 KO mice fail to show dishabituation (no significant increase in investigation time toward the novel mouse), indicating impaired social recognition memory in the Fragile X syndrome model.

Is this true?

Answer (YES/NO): YES